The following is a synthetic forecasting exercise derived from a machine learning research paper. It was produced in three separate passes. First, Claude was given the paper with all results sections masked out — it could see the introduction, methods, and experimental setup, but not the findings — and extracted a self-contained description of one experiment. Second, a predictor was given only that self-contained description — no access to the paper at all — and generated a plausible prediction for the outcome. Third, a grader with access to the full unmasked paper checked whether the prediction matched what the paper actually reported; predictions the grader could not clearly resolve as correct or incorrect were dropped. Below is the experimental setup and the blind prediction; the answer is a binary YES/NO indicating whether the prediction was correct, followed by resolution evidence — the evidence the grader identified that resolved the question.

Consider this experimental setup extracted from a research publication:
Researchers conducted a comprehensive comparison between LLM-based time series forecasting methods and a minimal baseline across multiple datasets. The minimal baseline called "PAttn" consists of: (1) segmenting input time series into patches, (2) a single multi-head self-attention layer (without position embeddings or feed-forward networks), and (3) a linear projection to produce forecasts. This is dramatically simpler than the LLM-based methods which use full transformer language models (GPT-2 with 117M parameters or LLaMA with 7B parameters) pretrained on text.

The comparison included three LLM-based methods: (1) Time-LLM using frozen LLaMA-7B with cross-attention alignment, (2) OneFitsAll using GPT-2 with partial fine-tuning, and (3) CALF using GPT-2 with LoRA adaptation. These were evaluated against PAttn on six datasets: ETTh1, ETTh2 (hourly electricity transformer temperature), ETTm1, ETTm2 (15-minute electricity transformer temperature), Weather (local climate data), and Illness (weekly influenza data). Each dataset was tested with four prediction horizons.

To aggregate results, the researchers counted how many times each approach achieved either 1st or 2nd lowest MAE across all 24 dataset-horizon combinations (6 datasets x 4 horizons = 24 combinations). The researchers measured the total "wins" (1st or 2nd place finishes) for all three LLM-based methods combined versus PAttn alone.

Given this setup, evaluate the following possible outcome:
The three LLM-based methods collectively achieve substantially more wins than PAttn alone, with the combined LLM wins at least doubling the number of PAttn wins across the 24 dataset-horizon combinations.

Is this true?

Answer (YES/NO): NO